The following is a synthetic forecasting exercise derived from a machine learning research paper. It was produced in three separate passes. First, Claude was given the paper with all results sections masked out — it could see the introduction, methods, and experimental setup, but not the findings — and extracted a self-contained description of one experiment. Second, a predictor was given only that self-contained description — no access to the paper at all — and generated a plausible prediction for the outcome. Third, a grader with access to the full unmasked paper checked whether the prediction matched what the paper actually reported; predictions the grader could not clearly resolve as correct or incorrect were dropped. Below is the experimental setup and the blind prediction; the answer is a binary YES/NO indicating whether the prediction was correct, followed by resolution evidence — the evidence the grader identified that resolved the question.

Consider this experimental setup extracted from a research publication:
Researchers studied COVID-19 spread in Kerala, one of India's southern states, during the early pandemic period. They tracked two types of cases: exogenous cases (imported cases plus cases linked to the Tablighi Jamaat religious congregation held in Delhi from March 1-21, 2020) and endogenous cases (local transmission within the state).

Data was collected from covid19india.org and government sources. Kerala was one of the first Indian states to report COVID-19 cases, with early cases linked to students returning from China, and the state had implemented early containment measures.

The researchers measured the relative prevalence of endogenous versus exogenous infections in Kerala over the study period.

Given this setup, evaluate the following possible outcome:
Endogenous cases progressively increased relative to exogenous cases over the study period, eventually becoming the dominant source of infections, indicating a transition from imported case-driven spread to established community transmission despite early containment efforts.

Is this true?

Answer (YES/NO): NO